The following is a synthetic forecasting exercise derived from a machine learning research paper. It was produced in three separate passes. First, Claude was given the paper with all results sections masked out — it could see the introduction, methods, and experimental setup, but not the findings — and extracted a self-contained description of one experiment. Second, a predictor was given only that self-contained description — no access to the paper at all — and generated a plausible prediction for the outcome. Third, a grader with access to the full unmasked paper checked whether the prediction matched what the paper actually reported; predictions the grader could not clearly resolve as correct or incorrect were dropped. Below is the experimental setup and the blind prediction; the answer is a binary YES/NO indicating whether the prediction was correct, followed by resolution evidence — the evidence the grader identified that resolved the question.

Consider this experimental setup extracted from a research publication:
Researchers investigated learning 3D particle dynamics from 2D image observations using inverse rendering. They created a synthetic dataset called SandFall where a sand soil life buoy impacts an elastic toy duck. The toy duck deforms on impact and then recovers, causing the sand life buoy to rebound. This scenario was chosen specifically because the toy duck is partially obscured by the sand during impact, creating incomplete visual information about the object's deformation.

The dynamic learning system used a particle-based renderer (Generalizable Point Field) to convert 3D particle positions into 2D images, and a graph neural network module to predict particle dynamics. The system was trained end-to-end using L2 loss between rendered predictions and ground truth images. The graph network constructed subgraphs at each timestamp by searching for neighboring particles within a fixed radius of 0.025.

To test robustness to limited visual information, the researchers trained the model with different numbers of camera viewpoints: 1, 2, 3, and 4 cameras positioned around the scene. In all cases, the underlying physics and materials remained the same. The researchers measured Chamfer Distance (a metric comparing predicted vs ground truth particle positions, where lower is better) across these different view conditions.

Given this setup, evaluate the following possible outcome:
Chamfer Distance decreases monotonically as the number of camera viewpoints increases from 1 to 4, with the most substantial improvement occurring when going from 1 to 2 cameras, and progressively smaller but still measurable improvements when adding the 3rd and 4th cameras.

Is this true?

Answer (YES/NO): NO